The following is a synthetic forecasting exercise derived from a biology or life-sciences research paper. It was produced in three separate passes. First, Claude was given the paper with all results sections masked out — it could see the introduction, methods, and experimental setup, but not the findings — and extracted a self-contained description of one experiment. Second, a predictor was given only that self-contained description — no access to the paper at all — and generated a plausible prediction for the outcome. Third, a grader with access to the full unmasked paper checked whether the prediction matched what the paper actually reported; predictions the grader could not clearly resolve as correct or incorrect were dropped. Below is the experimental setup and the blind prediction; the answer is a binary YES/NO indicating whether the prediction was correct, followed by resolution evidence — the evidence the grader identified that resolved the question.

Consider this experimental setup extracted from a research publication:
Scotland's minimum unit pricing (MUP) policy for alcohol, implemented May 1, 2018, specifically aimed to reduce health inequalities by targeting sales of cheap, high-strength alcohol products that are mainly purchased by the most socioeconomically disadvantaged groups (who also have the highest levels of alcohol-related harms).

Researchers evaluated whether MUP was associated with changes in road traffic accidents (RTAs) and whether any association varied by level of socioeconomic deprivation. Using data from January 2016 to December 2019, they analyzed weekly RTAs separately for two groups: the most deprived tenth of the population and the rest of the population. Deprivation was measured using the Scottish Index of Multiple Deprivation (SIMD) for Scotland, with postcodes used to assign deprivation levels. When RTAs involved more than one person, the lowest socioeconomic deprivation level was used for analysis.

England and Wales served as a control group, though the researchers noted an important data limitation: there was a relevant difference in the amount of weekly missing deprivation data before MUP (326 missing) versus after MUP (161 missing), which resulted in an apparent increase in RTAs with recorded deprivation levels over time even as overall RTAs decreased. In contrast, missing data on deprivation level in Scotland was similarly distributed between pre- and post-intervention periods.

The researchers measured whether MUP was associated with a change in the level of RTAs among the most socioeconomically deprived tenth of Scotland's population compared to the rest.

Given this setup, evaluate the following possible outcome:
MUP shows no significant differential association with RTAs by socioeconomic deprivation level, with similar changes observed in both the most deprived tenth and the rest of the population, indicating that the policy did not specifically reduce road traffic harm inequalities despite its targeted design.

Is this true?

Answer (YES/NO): YES